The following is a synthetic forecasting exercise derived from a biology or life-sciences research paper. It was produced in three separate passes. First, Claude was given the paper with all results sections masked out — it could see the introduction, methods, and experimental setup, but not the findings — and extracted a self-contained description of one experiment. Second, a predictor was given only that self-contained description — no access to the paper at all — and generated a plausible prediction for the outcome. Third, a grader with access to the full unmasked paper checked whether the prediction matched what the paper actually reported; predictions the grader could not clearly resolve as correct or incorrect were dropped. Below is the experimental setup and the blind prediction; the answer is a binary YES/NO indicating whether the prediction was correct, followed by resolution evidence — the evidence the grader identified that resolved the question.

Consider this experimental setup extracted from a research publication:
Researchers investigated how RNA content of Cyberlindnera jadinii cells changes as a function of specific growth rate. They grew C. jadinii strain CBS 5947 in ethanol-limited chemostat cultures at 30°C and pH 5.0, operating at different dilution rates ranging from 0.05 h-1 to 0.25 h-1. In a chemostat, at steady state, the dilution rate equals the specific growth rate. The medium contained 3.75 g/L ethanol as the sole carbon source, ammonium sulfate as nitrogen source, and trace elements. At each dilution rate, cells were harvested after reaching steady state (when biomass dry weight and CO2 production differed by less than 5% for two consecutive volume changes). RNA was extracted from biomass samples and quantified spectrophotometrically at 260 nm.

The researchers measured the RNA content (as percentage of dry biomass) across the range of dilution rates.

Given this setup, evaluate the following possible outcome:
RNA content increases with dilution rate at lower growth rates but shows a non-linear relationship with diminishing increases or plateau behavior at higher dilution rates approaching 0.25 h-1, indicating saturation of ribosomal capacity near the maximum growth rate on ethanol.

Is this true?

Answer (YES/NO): NO